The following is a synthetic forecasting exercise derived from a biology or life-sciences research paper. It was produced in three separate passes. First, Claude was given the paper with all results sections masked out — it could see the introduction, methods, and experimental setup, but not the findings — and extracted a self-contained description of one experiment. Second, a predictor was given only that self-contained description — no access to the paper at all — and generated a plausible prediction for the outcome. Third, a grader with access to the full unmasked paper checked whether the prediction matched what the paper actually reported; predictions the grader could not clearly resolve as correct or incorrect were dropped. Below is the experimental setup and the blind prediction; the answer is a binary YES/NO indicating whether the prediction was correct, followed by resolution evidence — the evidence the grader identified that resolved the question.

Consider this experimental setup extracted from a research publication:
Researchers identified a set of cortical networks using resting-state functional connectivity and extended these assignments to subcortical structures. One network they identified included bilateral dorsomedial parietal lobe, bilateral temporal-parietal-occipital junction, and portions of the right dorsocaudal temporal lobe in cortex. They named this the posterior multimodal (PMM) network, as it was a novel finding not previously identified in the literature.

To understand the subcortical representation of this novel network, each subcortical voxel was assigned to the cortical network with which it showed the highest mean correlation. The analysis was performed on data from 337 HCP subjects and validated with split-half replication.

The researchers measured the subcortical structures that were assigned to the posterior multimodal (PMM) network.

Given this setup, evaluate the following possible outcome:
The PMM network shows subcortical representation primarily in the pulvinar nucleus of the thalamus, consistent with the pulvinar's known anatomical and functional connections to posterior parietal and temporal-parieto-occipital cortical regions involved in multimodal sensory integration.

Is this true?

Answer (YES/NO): NO